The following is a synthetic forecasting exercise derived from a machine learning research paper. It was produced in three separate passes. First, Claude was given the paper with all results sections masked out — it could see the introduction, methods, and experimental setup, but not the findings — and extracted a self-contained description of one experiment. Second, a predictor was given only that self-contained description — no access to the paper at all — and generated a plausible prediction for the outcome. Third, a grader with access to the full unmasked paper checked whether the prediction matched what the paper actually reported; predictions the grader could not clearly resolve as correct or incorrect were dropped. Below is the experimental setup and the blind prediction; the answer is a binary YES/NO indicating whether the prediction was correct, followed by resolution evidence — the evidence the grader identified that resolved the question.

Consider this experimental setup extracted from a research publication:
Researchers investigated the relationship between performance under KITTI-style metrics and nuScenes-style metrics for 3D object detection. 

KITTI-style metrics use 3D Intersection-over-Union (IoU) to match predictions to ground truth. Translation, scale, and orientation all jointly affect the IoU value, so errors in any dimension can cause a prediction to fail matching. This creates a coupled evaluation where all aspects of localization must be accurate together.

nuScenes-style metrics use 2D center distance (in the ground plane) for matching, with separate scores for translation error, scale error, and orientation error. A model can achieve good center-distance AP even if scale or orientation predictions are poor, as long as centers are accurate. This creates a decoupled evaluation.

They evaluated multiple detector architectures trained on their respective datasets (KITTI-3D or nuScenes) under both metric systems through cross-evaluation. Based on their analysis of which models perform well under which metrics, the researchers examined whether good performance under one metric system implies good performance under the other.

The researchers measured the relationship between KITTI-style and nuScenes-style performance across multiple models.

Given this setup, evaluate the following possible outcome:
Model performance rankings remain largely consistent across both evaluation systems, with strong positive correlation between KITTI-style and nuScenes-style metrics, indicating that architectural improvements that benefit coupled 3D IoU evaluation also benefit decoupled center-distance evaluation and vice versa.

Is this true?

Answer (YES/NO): NO